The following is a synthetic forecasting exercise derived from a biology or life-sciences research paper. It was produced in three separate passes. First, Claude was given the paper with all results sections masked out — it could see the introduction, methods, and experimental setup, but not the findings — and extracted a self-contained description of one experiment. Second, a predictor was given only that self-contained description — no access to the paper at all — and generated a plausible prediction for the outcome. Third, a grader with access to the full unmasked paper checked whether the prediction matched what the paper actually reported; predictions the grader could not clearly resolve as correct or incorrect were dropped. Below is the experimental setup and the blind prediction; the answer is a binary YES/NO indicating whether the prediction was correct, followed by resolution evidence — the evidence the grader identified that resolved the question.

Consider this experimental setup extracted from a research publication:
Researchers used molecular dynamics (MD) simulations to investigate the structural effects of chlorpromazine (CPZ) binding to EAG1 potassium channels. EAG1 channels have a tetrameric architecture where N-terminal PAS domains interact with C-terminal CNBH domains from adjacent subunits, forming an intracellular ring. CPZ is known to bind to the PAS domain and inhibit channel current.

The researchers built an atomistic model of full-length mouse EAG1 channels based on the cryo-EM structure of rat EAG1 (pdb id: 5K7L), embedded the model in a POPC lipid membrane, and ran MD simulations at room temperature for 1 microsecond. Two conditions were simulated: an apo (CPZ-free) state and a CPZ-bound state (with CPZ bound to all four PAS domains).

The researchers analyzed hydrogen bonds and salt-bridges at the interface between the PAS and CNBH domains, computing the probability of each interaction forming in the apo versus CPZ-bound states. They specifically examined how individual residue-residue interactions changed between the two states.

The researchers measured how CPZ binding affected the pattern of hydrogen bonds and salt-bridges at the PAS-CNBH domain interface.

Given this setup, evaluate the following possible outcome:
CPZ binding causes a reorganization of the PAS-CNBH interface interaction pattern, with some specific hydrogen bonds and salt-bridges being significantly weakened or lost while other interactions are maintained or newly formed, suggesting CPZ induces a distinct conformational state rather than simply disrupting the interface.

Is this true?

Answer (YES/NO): YES